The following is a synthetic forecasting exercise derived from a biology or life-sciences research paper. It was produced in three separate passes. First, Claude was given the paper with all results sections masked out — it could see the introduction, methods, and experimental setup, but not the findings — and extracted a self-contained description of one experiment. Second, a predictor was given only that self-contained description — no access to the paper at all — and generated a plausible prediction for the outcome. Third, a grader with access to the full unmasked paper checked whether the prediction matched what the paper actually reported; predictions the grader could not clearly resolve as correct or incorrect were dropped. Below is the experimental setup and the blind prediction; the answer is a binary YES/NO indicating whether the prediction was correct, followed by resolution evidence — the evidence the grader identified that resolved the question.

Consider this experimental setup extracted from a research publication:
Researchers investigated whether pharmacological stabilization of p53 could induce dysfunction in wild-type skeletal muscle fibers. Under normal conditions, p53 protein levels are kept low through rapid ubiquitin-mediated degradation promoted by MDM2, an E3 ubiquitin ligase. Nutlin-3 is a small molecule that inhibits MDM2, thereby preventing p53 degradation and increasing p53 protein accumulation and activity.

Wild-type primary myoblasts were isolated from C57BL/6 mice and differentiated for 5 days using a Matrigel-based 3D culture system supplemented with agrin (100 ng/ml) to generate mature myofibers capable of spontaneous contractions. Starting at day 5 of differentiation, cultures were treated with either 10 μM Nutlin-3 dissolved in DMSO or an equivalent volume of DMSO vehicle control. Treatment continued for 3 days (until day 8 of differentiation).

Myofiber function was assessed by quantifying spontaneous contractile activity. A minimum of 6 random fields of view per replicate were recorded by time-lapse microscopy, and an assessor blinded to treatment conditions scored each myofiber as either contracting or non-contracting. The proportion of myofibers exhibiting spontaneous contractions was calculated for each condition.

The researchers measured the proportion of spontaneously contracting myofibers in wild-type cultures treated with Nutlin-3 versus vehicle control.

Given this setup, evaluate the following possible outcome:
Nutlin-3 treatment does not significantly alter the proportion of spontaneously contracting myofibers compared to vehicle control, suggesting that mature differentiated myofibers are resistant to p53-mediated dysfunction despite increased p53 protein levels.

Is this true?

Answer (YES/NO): NO